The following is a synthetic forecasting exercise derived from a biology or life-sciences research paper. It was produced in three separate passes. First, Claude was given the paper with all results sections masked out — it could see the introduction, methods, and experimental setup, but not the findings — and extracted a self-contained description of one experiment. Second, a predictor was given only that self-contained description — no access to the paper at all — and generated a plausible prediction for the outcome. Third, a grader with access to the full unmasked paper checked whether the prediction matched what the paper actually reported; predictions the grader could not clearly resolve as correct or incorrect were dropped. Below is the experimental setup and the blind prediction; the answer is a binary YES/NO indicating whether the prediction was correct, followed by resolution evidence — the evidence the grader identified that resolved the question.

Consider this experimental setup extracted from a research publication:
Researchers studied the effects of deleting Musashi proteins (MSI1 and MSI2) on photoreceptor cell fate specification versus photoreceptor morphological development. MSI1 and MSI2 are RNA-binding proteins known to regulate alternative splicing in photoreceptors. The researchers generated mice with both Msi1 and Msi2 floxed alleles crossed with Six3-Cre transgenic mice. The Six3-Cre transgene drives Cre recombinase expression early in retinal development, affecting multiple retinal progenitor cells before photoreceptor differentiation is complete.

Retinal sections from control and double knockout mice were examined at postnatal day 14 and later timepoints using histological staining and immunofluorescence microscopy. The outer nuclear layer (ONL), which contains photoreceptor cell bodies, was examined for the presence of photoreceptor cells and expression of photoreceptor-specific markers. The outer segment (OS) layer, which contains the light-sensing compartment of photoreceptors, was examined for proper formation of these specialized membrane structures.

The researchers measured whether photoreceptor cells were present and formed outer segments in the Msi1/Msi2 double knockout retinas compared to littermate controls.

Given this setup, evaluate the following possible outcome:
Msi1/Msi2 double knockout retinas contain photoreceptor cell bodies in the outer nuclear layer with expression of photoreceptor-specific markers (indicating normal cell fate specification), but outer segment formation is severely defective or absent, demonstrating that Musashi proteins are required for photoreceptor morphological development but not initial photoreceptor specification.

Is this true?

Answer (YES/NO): YES